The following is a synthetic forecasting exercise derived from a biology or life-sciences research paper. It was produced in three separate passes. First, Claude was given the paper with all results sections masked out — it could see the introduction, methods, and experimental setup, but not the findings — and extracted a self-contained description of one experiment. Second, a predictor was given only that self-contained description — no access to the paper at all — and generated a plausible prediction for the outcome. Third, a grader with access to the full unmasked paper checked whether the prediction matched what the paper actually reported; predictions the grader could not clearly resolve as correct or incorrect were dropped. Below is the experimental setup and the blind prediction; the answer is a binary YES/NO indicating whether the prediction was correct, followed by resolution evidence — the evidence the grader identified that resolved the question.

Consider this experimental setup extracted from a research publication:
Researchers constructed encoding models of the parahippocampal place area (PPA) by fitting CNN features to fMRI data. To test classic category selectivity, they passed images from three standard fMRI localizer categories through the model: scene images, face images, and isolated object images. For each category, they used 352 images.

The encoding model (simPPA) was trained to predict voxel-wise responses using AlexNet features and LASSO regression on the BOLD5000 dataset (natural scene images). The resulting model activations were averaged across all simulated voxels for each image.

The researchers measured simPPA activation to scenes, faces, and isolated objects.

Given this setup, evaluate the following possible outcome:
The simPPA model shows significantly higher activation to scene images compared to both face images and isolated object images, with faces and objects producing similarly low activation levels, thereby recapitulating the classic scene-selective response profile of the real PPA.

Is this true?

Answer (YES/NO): NO